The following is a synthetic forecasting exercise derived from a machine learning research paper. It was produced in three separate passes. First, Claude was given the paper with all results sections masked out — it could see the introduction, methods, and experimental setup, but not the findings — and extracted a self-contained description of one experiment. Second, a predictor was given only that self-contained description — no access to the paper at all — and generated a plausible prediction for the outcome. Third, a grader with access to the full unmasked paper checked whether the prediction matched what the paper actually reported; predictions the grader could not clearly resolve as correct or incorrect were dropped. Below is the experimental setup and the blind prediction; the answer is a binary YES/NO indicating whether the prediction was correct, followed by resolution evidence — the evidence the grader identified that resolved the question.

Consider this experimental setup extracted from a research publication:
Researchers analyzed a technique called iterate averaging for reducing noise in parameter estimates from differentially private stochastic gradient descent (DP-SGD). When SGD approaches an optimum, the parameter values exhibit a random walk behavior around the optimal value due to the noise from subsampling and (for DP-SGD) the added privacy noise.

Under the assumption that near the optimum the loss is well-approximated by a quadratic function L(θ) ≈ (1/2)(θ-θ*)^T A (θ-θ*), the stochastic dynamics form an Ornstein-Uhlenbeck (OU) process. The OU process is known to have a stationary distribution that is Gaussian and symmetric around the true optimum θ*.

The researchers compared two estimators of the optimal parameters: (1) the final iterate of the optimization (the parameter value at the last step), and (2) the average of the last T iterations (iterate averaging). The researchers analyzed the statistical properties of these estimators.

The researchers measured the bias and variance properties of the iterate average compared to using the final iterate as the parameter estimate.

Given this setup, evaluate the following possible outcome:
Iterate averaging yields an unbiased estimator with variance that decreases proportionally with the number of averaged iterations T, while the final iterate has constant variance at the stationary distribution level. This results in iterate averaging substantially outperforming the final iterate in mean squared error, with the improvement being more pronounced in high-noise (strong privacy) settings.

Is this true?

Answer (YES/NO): NO